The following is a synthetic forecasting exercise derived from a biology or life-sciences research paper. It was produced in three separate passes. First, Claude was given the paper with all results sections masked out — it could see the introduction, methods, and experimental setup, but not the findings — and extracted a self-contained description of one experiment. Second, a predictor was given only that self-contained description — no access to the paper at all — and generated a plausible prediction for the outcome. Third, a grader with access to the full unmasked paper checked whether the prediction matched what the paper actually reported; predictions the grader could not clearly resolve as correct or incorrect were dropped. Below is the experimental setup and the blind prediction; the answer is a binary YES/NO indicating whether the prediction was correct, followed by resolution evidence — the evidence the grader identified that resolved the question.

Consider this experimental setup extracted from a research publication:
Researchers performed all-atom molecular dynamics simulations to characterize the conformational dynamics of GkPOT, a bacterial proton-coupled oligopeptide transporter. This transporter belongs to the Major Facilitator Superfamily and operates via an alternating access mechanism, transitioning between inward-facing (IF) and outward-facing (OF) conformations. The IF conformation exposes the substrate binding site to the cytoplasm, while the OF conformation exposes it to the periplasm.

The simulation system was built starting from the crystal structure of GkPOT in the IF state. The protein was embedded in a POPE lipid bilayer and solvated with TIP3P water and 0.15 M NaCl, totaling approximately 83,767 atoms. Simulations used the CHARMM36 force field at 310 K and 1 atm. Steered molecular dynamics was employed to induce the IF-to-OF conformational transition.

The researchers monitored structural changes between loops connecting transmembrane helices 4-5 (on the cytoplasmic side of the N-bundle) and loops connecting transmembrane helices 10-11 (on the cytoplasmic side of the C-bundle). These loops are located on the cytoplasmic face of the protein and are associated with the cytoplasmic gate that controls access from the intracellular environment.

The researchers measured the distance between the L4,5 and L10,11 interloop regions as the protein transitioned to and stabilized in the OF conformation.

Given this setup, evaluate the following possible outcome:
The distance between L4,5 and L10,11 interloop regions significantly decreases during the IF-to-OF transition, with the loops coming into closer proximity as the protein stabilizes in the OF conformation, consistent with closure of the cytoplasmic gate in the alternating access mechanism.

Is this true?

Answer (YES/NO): YES